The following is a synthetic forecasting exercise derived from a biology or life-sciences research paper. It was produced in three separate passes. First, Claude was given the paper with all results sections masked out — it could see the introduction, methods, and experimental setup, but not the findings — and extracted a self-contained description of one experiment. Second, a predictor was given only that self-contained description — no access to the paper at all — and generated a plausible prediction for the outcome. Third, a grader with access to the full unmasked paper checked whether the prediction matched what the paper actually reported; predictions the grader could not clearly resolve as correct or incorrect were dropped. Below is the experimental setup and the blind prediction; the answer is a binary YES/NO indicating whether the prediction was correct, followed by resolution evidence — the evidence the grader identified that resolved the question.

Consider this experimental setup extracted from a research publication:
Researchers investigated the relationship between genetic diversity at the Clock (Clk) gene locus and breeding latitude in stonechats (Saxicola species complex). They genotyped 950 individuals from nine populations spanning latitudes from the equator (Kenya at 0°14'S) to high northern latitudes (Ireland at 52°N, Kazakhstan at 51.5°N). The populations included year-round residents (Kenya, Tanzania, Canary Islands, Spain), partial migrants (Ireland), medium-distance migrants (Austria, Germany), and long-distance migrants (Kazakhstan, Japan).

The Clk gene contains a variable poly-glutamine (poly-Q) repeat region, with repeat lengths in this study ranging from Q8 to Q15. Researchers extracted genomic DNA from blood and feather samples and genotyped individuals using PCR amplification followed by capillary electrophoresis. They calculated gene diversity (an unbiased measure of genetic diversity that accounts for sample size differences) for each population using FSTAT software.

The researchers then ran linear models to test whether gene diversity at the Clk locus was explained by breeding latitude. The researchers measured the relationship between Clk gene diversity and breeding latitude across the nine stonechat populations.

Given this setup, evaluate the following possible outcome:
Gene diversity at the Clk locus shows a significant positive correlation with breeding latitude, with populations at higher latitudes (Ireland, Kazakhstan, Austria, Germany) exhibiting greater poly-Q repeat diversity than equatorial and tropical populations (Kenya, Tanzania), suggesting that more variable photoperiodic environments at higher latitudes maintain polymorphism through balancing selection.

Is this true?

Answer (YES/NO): YES